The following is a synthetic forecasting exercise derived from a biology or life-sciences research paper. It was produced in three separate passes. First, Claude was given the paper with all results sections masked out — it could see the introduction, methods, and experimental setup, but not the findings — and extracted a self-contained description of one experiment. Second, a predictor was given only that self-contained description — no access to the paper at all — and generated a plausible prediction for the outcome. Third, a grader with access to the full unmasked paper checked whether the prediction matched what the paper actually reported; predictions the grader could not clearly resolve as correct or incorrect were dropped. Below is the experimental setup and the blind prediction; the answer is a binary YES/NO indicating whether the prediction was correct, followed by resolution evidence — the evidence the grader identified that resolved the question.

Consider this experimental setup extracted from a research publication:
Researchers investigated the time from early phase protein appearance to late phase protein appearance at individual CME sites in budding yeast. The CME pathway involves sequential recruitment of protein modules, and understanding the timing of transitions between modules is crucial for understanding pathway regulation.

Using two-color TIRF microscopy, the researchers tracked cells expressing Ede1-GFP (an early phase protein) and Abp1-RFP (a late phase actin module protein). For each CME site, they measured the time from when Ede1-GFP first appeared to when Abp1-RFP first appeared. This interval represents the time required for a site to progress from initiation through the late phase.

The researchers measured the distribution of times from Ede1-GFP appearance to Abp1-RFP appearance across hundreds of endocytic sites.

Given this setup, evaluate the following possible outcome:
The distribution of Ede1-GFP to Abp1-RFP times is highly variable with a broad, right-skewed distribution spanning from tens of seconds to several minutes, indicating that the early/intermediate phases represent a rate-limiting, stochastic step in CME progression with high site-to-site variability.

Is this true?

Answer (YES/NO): YES